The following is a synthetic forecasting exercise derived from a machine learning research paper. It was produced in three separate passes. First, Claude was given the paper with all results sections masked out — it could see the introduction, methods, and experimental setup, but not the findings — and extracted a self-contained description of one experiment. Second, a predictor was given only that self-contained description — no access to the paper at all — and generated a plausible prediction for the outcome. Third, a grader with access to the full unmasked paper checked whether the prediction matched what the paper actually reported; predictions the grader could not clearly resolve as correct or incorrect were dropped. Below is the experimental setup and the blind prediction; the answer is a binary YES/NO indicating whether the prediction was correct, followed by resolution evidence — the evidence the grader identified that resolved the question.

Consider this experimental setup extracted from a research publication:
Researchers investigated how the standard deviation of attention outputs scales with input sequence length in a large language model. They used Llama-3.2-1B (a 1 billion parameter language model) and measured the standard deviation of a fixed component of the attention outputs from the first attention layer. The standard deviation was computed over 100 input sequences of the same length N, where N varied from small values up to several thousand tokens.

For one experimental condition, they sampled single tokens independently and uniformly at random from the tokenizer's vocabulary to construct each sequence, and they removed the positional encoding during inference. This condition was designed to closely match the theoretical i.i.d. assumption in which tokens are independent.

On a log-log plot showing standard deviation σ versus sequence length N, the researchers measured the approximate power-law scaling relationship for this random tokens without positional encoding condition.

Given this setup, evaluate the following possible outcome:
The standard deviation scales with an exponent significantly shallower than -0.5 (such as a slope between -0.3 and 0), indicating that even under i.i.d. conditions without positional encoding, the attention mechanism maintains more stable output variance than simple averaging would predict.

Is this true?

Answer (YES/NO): NO